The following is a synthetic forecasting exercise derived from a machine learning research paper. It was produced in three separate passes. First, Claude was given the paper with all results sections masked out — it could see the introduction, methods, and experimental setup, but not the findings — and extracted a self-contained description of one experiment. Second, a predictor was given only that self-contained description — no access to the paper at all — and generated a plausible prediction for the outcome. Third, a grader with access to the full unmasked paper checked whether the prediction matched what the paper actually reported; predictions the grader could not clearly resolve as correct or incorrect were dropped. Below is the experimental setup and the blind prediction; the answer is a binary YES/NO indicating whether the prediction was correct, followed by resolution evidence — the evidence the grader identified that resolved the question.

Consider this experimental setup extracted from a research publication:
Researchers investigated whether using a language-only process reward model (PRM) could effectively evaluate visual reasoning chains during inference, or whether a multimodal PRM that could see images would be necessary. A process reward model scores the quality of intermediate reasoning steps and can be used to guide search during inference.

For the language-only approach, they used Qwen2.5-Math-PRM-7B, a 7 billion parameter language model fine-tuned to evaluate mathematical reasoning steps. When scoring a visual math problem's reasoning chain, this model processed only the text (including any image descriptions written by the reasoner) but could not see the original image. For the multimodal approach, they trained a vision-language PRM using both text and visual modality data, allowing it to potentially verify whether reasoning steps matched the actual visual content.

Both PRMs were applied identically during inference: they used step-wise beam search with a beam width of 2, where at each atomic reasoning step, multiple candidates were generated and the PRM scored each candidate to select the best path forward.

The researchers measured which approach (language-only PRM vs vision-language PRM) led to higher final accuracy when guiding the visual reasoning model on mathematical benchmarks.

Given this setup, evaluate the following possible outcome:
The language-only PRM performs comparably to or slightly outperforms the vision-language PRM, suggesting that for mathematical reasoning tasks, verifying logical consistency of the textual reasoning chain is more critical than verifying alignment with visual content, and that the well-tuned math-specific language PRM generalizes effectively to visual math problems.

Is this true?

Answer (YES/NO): YES